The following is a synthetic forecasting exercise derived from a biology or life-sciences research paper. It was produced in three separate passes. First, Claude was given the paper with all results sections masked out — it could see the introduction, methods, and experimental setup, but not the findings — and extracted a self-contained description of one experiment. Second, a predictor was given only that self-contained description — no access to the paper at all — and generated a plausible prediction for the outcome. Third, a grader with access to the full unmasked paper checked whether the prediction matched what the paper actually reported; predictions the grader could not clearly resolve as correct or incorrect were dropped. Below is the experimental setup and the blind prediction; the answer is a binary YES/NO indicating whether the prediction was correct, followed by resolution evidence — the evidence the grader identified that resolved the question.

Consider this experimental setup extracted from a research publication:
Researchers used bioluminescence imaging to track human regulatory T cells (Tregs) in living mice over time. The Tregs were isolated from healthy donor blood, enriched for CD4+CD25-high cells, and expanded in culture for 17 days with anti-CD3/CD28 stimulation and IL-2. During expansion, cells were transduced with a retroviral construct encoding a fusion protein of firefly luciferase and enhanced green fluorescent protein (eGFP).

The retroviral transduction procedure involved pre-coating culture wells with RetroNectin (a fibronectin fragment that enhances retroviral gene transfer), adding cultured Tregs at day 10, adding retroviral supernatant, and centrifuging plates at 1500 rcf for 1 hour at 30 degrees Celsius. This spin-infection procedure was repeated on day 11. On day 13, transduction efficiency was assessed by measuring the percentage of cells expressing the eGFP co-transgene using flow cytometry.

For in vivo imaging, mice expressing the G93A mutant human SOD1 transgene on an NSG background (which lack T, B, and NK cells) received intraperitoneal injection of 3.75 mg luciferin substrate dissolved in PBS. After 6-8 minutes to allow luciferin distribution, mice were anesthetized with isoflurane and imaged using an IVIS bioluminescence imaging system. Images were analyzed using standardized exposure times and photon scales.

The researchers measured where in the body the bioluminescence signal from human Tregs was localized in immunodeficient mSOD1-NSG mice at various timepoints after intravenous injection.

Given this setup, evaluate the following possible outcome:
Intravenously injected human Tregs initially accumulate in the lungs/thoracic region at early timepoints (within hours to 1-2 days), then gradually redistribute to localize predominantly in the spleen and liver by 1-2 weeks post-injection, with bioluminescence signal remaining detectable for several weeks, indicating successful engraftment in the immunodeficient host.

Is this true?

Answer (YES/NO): NO